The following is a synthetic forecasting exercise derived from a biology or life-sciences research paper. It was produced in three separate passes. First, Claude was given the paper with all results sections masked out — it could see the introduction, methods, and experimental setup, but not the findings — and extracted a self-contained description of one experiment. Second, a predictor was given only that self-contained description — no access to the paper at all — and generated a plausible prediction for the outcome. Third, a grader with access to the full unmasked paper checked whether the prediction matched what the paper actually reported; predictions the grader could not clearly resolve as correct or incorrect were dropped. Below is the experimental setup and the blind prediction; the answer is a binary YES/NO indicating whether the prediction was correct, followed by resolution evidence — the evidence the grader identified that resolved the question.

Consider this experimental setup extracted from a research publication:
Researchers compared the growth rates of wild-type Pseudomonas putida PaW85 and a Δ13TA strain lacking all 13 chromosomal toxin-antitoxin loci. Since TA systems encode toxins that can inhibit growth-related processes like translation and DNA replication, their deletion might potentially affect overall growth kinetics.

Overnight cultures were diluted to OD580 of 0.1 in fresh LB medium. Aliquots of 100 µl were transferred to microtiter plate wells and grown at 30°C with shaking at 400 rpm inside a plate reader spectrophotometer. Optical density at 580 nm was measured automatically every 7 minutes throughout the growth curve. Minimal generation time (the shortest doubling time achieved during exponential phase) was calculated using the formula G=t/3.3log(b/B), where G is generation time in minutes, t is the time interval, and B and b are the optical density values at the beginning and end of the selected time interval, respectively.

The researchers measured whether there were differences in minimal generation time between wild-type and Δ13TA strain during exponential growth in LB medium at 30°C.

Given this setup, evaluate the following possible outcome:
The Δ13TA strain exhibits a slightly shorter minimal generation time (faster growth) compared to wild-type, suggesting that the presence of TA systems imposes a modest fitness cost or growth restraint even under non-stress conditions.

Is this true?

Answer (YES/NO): NO